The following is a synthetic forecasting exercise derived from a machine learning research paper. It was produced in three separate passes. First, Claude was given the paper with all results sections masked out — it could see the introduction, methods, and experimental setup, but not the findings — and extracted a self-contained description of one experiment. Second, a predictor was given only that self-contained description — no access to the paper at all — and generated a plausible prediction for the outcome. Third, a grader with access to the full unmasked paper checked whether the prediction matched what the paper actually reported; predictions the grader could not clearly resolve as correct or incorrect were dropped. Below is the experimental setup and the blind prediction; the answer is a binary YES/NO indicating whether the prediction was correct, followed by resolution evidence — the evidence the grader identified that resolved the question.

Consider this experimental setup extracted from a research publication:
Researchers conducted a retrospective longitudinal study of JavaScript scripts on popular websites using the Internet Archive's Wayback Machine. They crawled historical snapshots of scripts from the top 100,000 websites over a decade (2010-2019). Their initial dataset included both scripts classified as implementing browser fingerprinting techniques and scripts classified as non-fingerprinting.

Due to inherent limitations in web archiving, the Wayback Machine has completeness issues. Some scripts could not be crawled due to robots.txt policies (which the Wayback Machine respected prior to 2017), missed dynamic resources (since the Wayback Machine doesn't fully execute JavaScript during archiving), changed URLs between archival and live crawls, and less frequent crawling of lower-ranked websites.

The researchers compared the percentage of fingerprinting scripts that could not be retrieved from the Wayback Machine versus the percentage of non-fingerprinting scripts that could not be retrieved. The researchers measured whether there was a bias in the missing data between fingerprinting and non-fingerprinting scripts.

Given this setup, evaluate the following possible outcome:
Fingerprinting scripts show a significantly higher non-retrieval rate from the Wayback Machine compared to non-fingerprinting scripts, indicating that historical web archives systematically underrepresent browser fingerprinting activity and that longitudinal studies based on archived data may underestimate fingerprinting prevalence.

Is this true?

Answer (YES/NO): NO